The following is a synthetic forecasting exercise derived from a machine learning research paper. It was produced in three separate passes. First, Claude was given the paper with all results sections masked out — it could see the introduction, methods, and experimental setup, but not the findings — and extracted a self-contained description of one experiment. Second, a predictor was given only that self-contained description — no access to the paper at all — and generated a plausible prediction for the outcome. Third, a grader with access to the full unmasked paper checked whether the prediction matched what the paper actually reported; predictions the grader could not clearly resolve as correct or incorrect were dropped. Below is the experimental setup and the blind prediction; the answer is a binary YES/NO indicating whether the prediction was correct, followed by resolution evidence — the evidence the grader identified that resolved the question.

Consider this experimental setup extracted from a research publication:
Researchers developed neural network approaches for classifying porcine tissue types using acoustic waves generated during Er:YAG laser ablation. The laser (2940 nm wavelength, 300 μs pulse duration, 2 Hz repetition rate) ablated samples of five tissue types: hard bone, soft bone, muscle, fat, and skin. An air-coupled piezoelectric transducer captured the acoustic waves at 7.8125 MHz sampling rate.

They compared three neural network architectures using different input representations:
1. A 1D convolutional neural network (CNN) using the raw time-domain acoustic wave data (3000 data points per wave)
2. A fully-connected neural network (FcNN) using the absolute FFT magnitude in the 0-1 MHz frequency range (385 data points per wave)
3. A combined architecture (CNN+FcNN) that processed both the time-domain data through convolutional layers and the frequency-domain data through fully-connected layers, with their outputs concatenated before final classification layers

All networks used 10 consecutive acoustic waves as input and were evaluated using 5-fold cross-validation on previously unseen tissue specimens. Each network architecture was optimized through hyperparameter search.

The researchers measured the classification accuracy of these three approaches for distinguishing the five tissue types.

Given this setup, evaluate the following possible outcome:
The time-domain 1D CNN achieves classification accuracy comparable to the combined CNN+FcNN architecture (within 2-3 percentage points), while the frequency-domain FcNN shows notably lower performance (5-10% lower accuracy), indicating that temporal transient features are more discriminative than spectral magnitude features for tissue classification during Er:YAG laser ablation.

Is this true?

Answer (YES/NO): NO